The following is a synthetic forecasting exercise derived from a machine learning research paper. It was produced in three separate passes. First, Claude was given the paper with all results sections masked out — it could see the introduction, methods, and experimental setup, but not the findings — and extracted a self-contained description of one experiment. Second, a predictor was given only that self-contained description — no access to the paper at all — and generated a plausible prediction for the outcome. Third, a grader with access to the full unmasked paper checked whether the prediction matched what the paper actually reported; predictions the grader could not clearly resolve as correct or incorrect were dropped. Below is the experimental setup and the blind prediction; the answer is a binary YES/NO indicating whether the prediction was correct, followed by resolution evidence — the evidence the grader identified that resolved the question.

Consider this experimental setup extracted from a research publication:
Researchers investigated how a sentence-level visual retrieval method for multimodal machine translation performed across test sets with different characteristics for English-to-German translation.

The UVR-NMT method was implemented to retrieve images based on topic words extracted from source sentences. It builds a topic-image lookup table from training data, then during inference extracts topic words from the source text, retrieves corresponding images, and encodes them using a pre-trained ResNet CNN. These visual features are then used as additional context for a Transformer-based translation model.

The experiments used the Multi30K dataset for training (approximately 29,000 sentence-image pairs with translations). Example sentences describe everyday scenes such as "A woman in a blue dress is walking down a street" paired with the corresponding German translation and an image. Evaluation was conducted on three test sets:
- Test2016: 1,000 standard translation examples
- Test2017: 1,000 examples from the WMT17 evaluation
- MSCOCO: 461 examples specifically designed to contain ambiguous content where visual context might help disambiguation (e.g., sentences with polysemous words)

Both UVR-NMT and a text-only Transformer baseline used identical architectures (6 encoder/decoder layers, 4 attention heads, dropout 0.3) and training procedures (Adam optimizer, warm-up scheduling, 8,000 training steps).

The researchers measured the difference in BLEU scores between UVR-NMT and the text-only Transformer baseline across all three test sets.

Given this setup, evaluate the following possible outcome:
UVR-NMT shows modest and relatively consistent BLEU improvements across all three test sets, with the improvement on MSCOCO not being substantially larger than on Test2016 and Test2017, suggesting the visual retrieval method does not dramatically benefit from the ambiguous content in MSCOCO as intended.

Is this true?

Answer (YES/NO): NO